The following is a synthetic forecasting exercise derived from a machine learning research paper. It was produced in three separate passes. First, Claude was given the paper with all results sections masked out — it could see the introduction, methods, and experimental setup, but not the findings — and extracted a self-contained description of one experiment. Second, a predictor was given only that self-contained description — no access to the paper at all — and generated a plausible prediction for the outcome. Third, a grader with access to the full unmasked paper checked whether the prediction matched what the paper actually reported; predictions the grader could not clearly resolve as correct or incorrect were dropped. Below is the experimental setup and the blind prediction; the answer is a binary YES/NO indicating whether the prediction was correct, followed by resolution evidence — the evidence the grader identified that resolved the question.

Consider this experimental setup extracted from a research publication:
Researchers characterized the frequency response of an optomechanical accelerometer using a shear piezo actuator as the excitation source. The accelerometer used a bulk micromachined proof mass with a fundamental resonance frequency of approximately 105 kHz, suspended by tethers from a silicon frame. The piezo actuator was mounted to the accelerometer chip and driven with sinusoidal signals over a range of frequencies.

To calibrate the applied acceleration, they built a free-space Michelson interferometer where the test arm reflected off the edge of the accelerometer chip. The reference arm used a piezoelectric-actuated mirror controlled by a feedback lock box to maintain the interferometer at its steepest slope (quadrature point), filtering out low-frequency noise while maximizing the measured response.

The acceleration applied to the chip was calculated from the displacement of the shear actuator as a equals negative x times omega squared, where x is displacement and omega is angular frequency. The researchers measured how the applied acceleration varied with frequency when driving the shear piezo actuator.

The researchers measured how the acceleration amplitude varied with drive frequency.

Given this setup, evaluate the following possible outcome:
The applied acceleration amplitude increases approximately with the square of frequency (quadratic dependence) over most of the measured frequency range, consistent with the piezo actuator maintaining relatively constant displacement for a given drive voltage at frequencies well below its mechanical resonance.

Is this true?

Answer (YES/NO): NO